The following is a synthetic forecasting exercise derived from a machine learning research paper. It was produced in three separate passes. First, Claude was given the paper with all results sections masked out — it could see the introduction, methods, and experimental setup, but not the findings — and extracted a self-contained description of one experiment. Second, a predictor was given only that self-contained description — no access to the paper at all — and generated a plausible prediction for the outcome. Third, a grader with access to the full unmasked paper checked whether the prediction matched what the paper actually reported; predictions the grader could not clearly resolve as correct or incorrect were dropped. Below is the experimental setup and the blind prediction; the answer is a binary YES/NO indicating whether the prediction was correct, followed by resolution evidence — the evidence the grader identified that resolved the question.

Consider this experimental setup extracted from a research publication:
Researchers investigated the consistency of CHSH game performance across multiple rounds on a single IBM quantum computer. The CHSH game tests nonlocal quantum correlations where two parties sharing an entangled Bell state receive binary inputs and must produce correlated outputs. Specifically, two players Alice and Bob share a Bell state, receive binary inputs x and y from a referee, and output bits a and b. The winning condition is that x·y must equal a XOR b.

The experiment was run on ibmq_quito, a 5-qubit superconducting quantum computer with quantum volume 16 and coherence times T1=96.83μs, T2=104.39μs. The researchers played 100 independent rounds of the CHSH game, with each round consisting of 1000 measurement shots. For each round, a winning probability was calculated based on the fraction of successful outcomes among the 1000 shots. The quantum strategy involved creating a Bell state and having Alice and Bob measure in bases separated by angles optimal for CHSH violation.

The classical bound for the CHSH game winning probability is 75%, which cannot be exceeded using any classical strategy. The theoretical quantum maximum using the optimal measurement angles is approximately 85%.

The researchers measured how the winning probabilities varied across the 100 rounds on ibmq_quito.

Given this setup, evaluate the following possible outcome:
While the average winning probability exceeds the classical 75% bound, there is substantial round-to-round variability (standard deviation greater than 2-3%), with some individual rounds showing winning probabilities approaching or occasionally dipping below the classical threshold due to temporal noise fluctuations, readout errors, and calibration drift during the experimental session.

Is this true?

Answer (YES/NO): NO